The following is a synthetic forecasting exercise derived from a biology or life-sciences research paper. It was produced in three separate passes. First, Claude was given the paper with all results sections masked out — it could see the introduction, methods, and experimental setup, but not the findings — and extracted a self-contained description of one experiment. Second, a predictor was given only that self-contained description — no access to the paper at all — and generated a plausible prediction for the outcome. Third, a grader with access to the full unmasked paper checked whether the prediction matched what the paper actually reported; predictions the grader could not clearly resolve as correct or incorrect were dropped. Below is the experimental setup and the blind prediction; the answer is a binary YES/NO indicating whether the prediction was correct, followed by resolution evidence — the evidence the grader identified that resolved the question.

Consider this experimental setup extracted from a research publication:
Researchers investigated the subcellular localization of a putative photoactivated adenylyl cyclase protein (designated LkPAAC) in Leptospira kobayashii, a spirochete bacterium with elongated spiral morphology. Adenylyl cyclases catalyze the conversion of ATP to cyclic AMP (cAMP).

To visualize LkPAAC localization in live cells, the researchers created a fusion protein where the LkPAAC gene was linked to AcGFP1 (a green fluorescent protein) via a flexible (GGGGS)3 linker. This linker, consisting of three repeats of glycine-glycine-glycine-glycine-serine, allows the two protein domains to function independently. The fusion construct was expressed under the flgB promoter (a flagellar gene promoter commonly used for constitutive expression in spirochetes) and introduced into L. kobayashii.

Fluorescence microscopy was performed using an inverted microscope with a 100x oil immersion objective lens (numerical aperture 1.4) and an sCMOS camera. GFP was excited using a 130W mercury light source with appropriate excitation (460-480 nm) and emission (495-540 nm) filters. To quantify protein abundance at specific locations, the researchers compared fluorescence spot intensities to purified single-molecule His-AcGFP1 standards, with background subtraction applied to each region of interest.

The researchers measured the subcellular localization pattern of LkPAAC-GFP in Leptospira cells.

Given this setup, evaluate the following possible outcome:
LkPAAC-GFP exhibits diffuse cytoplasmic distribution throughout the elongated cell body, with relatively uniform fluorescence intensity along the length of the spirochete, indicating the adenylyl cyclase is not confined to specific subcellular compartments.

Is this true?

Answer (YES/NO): NO